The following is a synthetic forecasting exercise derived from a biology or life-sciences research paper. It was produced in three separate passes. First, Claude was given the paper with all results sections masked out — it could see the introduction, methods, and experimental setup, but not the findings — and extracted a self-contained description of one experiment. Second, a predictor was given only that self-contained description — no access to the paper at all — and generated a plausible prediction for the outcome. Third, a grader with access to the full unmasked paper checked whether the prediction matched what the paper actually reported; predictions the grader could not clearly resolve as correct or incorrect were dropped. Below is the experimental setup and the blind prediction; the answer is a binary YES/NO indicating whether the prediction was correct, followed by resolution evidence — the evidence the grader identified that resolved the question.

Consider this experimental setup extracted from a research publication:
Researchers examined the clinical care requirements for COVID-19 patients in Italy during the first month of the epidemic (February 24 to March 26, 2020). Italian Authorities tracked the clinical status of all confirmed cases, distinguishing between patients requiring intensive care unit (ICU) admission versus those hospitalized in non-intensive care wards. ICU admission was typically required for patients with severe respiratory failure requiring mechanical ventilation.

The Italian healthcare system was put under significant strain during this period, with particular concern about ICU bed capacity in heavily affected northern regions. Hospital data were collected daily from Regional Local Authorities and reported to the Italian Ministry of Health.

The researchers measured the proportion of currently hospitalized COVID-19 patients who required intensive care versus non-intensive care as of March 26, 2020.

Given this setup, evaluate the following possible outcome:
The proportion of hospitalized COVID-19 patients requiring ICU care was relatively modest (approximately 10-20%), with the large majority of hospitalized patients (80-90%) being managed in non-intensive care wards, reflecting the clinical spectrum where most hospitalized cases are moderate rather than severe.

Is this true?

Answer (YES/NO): YES